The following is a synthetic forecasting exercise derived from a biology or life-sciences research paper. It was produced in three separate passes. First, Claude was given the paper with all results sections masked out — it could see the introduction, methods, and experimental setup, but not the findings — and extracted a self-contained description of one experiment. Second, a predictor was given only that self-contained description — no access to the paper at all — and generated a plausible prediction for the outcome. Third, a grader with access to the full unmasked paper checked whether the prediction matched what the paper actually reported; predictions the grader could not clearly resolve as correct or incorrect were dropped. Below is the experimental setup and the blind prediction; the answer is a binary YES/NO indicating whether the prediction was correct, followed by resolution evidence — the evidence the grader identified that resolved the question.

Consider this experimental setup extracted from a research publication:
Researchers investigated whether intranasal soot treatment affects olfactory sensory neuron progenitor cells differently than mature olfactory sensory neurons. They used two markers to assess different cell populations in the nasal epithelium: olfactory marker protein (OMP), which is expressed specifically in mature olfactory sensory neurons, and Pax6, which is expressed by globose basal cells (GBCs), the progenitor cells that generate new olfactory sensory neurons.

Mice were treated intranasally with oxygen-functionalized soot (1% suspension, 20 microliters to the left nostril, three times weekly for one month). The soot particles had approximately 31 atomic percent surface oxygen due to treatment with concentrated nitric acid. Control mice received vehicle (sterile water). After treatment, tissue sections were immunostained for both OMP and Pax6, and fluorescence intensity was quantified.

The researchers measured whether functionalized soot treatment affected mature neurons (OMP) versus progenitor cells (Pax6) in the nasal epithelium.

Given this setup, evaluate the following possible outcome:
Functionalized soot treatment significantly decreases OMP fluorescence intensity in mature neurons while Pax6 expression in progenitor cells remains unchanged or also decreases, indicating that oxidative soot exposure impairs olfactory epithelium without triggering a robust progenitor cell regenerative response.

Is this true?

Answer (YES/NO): NO